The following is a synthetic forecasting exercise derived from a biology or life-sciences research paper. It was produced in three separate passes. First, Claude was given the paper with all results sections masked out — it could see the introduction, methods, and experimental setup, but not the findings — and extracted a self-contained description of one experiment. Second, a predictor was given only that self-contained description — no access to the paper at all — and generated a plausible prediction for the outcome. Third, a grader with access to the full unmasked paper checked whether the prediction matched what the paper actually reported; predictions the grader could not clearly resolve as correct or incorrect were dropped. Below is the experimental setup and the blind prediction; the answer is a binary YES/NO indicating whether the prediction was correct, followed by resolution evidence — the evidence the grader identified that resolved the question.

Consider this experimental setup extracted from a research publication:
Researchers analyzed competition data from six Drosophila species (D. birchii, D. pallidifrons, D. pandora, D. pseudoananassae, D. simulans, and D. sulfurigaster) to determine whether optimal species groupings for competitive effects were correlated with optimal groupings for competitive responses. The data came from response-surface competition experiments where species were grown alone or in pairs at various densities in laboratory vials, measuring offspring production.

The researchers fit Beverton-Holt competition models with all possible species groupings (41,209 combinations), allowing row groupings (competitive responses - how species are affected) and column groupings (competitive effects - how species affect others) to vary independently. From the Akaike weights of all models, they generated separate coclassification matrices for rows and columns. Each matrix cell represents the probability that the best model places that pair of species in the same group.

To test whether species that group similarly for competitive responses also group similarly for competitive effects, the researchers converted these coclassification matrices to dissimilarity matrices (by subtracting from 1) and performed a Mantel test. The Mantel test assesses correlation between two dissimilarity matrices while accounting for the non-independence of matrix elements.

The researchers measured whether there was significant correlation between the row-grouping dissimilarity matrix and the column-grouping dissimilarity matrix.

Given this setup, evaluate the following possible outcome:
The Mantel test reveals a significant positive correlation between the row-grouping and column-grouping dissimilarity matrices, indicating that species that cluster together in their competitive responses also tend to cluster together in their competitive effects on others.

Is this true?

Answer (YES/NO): NO